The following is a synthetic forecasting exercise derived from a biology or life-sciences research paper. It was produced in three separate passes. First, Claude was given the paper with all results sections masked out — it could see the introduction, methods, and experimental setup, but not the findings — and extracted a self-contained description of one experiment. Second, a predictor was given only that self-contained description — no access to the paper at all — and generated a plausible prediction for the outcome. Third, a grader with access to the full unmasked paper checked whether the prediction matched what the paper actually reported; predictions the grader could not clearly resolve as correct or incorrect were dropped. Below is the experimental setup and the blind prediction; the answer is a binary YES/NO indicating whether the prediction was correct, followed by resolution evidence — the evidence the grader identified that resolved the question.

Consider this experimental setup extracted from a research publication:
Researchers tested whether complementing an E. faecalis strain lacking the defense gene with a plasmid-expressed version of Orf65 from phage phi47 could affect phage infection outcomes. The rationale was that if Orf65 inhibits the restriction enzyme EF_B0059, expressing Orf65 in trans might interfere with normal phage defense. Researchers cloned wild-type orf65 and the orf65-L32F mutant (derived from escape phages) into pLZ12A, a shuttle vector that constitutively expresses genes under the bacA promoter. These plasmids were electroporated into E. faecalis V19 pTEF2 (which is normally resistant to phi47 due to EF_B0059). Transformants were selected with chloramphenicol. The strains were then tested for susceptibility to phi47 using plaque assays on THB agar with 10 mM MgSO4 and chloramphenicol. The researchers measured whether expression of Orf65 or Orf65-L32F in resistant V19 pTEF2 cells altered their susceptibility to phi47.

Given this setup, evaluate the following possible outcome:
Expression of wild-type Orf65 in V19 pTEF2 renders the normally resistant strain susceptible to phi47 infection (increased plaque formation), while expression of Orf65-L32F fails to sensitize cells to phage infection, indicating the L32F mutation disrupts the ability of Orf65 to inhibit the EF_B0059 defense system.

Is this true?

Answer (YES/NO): NO